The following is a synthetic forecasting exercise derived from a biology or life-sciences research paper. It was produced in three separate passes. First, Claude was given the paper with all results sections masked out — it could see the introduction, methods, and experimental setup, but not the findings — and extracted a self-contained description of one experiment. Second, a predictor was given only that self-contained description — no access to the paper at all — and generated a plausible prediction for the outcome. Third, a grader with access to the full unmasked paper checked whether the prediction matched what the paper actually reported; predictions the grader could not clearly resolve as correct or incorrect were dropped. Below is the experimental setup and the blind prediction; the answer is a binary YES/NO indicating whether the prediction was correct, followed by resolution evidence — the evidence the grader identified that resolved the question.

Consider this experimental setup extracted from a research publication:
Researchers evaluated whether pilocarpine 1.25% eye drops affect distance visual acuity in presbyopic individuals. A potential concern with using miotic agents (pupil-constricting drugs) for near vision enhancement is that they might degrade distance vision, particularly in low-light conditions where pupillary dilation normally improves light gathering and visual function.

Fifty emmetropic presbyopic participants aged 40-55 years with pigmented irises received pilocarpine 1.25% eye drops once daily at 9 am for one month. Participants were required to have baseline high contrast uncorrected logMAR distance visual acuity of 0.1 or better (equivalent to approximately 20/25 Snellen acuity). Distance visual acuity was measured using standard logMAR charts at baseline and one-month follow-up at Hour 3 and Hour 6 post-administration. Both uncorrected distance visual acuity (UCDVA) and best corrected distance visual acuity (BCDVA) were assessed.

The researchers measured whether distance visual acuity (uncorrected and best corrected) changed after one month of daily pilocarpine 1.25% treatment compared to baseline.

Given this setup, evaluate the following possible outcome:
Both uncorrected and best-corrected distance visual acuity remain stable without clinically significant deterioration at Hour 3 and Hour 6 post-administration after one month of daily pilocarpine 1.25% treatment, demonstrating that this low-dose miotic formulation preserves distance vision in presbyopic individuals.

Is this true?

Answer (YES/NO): YES